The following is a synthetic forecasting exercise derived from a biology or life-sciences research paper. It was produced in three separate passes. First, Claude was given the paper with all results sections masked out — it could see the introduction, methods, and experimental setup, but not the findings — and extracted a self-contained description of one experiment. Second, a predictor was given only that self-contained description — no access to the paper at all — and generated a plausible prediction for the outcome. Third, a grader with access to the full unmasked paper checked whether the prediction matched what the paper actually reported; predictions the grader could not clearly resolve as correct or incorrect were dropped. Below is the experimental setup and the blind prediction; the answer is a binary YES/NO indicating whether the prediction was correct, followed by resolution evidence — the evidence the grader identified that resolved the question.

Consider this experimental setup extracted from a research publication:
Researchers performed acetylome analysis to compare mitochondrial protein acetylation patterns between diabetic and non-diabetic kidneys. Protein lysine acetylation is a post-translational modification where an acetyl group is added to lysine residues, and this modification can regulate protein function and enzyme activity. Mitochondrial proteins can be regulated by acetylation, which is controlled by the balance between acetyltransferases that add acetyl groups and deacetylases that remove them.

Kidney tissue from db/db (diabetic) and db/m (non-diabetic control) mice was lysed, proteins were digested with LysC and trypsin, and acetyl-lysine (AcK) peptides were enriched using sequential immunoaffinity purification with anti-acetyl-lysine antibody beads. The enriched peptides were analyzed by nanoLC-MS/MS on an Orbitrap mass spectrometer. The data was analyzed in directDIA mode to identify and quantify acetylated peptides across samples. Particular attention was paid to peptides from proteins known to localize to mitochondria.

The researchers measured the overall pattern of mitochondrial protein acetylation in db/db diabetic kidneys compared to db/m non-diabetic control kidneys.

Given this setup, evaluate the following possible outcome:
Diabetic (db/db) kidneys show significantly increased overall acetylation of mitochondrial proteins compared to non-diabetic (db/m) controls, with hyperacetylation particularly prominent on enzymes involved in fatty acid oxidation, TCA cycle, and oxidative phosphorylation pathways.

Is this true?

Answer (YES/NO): NO